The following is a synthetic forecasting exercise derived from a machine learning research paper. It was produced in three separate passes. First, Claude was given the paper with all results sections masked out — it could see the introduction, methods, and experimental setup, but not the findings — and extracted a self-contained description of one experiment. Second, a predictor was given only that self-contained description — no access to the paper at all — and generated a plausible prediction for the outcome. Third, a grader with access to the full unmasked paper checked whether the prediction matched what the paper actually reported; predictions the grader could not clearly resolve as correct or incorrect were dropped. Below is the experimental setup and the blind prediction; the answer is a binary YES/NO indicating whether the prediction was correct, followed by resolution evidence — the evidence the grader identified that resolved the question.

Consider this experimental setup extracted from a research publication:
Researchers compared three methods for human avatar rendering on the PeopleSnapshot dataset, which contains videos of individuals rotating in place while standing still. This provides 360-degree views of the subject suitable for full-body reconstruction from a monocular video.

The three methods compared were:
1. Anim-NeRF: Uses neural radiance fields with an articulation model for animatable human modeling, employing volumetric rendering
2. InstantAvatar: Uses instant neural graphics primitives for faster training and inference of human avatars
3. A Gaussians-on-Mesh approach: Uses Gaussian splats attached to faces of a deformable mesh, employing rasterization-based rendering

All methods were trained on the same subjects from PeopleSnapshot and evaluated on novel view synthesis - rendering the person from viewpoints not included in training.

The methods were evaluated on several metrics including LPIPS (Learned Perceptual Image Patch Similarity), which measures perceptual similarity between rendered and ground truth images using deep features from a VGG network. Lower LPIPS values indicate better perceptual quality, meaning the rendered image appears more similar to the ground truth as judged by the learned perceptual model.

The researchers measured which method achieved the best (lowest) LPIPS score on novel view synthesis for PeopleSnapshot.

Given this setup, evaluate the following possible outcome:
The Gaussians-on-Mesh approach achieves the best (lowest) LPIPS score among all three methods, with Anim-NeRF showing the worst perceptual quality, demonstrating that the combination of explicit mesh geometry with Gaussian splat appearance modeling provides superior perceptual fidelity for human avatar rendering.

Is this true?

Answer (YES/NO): NO